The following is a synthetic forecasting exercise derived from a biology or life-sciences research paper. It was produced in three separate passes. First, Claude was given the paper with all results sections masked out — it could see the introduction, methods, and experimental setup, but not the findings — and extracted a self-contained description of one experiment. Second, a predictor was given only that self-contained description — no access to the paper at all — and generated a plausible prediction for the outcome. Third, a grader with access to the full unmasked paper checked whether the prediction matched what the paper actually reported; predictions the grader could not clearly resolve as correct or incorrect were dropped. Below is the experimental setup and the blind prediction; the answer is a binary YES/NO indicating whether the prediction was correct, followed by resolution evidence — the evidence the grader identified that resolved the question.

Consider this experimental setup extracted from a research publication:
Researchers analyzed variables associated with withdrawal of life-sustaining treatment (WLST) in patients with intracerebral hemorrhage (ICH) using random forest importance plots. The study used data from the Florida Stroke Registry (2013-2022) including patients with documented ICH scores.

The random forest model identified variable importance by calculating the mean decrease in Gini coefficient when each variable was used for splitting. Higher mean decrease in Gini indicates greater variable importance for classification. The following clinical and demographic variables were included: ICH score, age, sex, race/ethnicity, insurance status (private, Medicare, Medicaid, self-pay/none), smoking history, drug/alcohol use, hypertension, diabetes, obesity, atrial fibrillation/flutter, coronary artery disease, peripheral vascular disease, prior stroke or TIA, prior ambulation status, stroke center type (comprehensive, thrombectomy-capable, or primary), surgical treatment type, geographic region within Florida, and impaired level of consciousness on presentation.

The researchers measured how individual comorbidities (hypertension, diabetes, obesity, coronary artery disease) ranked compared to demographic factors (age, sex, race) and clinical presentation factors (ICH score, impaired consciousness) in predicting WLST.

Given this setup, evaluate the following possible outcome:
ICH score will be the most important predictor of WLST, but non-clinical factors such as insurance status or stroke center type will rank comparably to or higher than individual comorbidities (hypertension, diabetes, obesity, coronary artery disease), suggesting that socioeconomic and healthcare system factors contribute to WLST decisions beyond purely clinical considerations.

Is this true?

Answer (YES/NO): YES